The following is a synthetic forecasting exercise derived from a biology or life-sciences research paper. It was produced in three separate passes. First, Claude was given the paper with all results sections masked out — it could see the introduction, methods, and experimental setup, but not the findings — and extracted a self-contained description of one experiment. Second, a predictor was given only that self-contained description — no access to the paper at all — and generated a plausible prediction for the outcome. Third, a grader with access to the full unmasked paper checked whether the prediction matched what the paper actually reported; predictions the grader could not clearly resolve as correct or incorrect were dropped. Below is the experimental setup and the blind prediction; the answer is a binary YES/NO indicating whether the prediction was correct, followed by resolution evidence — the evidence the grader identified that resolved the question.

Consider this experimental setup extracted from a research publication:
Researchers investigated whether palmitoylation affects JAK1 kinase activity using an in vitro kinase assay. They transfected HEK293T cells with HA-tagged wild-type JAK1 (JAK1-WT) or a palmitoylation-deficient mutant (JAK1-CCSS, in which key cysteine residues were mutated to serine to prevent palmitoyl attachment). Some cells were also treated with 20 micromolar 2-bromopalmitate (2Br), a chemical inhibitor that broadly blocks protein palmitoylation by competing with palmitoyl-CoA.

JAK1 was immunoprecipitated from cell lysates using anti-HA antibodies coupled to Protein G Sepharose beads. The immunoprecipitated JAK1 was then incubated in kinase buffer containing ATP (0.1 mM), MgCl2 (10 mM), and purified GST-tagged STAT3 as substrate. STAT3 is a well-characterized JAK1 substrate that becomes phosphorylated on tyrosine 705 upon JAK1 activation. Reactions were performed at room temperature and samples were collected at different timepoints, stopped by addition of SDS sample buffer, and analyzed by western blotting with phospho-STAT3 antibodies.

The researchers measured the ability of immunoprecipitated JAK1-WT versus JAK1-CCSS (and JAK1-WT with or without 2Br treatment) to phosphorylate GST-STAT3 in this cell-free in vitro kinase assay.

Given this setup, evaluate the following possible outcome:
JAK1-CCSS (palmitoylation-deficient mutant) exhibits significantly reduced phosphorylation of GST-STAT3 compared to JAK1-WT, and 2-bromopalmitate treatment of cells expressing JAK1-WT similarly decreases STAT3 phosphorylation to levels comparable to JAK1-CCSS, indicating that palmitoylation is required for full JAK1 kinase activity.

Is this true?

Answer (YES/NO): YES